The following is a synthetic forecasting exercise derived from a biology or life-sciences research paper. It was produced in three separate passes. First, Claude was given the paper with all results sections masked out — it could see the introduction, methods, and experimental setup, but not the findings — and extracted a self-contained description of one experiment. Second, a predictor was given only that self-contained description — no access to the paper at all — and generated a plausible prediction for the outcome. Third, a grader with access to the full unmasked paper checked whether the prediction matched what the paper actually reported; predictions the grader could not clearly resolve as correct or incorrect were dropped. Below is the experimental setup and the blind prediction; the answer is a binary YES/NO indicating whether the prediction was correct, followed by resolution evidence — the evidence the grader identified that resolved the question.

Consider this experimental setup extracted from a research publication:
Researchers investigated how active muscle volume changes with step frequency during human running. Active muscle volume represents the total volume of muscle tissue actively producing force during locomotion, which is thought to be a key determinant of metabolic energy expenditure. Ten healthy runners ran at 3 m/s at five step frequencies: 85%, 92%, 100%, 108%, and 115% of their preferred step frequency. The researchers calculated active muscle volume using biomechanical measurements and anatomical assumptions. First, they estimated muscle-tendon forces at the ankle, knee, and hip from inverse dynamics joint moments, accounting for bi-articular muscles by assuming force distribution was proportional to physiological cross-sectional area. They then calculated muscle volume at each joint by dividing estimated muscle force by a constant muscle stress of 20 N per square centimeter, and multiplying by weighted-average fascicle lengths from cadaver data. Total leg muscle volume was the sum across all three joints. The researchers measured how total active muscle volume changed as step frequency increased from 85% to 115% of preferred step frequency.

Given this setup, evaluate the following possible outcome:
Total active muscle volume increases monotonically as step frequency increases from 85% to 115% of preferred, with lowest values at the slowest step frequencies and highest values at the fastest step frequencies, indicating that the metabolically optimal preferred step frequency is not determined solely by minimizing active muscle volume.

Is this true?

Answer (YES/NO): NO